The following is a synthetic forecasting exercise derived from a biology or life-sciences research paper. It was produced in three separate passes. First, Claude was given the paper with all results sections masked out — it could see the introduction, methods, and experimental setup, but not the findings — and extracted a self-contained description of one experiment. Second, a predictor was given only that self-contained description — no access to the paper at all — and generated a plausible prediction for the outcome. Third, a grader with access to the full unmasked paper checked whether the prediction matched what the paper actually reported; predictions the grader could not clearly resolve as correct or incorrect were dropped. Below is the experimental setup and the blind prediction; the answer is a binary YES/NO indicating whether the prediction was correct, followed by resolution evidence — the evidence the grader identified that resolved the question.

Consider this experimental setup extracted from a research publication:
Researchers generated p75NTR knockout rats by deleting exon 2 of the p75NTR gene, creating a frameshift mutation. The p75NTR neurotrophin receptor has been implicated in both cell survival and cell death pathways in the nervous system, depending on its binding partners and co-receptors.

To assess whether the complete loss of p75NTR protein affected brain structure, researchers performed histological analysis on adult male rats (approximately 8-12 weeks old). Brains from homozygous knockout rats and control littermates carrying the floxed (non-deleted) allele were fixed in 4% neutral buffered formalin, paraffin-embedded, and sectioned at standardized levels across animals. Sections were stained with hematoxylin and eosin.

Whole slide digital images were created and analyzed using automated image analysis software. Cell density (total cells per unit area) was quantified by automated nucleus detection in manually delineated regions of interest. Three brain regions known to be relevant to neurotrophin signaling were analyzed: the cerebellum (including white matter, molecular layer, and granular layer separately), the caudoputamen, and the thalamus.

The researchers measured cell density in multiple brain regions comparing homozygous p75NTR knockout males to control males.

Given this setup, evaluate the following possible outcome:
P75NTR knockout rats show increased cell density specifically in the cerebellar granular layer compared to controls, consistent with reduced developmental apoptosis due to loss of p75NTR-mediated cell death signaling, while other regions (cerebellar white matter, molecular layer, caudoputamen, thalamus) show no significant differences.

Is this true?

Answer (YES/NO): NO